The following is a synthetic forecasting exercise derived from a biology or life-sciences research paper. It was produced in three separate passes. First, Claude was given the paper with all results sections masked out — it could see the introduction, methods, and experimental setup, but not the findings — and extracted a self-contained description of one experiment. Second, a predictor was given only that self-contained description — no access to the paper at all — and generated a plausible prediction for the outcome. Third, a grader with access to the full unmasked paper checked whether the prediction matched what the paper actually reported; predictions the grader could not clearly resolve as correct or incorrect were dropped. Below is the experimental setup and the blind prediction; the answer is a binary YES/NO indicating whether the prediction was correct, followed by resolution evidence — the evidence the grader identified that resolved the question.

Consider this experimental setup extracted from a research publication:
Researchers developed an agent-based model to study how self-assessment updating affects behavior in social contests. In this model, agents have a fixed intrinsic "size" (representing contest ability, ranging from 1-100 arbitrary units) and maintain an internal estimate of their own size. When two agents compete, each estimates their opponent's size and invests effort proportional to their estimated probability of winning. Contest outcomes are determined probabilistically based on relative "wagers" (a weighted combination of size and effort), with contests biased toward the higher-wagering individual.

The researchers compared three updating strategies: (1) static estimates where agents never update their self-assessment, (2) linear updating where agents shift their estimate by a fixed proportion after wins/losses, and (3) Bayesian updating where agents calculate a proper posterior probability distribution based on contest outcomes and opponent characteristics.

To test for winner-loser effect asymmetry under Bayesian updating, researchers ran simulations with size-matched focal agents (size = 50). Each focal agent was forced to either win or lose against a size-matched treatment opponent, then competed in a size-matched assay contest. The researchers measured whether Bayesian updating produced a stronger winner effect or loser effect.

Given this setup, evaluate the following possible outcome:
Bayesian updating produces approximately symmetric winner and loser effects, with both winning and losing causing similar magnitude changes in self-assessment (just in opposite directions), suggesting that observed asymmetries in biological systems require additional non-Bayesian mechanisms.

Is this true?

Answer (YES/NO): YES